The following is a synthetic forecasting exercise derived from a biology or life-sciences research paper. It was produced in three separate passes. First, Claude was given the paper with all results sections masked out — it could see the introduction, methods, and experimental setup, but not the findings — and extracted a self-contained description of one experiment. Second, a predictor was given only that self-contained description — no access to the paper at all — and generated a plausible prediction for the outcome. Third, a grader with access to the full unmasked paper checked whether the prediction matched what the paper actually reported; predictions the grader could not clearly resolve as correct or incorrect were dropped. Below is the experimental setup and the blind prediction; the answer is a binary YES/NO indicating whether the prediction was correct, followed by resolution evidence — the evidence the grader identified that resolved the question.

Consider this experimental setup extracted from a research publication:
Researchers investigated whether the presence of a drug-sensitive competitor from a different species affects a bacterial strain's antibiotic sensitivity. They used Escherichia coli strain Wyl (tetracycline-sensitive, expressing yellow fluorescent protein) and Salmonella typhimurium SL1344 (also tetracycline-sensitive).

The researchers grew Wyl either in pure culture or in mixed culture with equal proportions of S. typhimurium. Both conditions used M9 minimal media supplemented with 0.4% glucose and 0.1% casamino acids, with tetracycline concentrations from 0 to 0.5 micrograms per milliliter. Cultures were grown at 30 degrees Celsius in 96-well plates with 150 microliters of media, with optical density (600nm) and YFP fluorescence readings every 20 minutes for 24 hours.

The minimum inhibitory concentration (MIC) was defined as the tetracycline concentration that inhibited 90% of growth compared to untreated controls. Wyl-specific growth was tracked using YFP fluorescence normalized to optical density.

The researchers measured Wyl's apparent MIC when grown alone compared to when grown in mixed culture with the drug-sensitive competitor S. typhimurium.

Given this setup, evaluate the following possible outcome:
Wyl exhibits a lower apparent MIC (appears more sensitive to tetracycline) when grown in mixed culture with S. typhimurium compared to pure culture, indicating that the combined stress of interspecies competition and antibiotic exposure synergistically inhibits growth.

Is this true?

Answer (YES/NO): NO